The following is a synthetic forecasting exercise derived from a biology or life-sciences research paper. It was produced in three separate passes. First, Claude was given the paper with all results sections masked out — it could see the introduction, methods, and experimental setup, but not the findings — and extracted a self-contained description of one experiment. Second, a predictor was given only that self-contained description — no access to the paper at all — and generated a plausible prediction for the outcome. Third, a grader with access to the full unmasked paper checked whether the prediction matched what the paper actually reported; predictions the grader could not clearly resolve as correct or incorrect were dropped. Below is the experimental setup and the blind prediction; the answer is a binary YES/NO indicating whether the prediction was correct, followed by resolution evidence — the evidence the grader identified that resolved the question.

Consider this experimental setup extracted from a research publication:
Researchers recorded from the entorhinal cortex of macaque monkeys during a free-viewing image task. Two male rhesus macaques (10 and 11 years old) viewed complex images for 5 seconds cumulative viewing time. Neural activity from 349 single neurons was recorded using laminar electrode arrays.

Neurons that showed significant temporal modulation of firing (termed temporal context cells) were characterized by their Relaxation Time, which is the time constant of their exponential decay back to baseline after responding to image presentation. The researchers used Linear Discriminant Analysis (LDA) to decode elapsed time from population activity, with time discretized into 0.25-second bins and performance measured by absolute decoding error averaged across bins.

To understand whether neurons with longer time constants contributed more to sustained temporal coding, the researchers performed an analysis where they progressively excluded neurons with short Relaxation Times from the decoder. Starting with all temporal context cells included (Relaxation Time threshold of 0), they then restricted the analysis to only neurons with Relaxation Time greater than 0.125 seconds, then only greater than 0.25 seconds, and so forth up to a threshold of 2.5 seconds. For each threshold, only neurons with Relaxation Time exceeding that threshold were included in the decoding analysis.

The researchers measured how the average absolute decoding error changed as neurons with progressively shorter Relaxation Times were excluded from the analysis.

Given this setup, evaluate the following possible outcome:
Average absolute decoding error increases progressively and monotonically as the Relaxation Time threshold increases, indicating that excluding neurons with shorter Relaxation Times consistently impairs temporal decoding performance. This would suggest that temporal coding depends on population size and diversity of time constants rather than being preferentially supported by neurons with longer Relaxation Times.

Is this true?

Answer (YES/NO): YES